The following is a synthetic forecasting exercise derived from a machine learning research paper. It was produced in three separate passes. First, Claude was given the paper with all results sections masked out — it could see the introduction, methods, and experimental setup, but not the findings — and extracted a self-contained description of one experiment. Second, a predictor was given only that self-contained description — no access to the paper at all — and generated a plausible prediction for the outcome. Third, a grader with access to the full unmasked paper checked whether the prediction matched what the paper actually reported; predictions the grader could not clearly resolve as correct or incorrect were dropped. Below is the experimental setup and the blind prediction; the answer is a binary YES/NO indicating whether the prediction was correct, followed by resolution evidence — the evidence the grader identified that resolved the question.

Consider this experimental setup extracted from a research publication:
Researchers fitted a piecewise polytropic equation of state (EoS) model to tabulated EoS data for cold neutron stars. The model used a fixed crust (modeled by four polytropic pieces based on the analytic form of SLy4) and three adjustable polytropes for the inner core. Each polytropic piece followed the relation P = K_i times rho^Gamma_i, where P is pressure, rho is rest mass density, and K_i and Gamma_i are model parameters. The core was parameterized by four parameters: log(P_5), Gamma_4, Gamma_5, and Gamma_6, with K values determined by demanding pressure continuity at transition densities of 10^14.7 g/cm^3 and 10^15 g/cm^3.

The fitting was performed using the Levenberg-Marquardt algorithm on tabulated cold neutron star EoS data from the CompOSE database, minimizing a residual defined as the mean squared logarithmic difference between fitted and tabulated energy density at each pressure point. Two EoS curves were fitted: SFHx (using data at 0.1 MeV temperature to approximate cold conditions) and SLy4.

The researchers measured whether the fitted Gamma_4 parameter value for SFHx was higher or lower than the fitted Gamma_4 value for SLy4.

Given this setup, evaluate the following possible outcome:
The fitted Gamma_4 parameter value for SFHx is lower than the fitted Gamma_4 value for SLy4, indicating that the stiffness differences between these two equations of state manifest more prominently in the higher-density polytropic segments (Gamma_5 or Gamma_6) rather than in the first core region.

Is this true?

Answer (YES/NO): NO